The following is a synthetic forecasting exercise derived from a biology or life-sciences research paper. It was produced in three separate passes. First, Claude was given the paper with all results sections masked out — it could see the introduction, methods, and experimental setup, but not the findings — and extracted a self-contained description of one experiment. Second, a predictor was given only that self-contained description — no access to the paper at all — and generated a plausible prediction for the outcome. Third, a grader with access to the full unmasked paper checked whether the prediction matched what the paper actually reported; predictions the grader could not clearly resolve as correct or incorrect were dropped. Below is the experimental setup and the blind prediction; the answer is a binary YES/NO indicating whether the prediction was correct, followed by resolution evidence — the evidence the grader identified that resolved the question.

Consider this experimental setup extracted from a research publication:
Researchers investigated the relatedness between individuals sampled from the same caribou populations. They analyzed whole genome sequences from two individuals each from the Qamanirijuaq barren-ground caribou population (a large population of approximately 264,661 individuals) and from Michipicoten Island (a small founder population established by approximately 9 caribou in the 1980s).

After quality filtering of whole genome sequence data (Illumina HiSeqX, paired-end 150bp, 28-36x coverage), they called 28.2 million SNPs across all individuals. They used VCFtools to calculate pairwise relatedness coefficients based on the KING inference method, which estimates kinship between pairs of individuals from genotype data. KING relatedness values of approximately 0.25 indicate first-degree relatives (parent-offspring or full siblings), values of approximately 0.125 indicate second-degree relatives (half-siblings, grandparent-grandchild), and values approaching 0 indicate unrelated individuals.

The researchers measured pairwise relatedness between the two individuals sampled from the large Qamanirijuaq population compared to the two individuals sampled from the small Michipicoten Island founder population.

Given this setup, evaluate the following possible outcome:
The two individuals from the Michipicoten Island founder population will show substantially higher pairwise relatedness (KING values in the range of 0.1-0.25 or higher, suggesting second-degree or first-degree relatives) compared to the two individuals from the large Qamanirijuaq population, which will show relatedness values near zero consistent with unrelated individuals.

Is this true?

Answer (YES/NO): NO